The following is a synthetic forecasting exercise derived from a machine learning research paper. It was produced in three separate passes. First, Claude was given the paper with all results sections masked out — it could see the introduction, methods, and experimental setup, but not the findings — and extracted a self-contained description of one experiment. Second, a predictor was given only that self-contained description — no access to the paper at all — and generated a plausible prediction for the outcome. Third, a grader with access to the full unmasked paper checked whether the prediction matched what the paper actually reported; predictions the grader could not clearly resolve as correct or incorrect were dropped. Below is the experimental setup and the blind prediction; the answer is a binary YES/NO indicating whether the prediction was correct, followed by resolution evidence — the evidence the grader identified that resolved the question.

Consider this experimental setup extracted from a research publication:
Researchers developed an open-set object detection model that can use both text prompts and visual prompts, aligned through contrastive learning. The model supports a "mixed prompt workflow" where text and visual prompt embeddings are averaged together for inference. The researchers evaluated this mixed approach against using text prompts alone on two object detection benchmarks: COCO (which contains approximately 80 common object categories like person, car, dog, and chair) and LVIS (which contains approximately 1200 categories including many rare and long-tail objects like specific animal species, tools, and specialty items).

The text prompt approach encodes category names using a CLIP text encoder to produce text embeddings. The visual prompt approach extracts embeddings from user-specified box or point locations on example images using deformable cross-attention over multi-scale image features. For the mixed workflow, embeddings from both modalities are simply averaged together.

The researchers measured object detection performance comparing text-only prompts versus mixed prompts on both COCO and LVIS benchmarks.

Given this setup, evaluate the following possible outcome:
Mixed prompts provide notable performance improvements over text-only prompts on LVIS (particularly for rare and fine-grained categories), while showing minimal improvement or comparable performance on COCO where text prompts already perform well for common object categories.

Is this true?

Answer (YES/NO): NO